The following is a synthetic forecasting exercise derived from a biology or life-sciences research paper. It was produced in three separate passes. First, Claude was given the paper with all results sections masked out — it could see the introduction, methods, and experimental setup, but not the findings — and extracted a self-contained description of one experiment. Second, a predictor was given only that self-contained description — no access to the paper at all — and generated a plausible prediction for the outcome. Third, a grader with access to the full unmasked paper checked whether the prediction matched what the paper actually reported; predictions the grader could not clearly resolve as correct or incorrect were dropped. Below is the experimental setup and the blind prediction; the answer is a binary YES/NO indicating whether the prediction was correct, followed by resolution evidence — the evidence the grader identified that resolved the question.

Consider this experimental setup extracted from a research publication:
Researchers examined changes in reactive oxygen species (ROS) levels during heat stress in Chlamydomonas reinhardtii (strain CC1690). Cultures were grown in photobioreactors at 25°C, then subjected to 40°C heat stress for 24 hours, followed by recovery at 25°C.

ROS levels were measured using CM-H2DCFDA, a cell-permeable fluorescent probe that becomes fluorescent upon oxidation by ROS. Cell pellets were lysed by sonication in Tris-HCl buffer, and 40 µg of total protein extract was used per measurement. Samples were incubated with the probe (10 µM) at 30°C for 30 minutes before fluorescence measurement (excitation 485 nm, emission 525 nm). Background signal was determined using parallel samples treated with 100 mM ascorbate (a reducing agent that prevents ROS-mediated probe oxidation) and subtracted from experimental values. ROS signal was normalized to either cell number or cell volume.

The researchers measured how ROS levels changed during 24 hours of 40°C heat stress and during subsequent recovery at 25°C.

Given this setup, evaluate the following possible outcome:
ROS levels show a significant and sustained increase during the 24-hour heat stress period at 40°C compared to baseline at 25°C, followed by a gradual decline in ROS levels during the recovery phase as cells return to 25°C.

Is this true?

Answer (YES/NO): YES